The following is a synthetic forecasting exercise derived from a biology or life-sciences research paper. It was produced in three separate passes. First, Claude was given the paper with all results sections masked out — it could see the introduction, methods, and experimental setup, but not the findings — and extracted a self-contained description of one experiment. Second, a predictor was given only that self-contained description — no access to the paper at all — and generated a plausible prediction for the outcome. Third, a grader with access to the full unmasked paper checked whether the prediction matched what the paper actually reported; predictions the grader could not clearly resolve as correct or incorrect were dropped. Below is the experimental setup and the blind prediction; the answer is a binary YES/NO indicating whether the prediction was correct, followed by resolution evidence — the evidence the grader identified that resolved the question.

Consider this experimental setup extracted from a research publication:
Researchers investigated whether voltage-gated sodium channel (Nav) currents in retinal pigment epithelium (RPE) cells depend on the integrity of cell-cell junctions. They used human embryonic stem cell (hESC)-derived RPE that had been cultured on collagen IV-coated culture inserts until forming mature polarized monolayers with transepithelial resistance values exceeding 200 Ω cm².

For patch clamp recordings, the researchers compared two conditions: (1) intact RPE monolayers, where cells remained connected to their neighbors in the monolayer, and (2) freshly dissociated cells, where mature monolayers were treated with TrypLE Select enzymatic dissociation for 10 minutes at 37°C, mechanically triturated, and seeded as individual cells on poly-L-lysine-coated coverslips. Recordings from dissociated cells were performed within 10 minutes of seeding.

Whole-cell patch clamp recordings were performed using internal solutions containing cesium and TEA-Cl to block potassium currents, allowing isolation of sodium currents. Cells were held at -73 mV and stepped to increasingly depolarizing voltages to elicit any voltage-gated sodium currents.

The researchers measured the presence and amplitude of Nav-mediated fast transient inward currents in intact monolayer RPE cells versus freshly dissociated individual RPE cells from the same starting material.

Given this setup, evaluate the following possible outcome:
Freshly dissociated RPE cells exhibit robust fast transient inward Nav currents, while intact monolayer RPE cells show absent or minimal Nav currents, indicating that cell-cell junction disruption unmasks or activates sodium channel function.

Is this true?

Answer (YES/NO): NO